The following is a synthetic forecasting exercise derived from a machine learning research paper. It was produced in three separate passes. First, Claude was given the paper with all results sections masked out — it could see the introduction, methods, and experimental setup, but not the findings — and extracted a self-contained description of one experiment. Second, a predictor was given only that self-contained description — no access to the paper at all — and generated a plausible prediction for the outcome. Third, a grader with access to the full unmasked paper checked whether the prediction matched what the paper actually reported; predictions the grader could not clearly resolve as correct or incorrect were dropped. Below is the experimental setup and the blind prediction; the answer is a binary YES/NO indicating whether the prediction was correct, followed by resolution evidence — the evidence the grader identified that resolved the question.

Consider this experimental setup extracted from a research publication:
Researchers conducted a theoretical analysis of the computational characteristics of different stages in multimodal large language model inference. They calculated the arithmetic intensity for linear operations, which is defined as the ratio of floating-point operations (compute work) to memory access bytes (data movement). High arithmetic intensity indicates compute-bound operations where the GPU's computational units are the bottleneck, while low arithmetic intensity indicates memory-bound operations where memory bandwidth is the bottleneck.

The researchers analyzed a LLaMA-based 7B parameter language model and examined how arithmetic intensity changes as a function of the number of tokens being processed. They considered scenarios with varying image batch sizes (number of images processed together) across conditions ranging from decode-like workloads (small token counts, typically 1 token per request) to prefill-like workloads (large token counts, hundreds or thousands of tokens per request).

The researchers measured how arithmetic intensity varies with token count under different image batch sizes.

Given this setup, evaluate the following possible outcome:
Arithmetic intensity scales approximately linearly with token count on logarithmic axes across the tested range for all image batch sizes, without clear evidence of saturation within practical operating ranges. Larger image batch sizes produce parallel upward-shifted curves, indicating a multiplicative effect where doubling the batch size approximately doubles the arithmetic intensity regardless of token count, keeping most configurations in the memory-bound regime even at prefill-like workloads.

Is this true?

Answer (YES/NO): NO